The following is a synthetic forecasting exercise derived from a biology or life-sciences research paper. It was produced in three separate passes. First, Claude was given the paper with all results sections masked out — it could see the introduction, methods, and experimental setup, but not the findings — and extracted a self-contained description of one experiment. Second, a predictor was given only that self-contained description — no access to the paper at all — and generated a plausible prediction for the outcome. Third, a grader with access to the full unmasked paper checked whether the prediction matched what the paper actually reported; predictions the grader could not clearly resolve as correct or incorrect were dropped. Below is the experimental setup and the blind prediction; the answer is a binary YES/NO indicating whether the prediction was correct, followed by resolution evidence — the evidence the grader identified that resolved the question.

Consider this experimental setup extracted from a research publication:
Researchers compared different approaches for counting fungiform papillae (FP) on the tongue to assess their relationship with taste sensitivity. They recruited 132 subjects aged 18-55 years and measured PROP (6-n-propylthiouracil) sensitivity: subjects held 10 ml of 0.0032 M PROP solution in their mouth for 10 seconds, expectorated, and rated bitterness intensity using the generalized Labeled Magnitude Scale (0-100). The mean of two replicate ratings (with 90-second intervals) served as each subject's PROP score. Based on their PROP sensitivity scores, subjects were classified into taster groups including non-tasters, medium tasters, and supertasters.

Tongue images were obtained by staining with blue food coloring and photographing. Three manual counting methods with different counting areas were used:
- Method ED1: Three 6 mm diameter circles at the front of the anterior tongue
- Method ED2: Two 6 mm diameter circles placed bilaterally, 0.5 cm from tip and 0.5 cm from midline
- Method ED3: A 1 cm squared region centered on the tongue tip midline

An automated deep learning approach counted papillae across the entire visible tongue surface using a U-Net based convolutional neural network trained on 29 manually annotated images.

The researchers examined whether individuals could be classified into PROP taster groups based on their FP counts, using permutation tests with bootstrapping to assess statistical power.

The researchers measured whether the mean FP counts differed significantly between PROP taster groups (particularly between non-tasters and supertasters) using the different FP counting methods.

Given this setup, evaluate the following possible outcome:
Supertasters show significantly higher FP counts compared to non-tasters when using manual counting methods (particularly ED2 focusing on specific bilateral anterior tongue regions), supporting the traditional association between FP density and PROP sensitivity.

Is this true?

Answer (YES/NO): NO